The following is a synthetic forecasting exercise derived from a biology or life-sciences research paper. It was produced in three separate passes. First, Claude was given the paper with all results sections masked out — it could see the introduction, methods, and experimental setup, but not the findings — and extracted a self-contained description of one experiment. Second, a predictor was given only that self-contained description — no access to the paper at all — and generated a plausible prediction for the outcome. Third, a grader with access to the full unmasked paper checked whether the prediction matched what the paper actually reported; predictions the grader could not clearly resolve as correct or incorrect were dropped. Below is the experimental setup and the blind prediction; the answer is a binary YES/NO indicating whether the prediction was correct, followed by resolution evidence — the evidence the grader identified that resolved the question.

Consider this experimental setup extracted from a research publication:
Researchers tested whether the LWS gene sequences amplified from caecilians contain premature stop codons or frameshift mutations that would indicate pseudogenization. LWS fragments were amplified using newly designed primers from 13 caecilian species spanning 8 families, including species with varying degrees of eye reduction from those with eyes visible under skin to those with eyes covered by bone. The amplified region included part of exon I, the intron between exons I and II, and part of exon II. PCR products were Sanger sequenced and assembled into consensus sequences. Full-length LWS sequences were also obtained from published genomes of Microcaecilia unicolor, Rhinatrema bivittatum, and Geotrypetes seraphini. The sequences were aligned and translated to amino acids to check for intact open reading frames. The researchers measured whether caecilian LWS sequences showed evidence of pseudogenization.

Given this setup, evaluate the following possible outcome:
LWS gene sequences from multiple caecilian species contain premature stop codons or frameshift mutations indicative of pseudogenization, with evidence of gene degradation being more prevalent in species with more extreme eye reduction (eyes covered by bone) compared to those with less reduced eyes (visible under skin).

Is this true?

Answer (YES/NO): NO